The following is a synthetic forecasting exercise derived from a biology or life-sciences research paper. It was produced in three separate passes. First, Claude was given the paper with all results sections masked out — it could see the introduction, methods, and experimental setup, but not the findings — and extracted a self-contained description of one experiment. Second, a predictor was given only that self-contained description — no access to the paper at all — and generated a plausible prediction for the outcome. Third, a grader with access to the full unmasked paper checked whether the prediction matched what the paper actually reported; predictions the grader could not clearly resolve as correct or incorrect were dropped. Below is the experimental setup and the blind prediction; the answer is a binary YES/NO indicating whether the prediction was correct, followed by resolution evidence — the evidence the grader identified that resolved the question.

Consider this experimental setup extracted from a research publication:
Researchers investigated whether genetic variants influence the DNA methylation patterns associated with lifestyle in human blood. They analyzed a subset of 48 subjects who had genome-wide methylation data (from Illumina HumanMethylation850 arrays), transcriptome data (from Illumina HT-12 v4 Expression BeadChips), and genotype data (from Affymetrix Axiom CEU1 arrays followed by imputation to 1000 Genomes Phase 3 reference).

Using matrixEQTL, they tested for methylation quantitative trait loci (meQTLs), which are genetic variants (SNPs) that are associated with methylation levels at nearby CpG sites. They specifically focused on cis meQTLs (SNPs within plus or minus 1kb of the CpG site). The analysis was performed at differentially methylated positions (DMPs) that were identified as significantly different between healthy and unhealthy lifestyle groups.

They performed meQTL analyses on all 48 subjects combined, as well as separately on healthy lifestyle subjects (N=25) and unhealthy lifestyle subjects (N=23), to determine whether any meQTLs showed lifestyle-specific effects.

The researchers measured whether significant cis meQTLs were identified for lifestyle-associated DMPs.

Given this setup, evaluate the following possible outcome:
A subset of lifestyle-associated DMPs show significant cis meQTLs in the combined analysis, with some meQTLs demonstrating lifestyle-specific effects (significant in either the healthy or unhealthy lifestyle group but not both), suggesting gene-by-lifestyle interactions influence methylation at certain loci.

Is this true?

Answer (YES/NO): NO